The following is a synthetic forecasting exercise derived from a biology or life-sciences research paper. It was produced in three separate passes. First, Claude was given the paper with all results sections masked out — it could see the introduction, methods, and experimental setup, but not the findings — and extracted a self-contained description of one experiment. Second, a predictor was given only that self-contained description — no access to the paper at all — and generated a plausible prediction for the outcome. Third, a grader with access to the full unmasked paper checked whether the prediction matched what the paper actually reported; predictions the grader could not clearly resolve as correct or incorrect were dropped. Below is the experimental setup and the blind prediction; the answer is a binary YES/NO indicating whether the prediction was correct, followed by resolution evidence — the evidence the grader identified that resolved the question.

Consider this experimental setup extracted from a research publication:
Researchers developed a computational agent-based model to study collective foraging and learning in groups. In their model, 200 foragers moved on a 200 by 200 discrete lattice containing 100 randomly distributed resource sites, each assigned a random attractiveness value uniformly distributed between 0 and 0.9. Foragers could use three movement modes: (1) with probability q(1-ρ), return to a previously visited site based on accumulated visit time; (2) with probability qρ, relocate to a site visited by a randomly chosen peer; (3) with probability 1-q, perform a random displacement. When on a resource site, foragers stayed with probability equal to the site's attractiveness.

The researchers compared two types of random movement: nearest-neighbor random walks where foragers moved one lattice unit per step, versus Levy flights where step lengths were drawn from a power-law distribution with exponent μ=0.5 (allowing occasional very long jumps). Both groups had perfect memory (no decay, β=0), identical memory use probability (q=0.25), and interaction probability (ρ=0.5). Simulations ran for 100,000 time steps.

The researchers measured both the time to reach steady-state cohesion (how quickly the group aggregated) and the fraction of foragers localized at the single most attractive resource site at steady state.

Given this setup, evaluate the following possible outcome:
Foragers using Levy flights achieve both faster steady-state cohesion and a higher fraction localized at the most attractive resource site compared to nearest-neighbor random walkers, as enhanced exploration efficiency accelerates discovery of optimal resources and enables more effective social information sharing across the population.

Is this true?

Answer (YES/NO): NO